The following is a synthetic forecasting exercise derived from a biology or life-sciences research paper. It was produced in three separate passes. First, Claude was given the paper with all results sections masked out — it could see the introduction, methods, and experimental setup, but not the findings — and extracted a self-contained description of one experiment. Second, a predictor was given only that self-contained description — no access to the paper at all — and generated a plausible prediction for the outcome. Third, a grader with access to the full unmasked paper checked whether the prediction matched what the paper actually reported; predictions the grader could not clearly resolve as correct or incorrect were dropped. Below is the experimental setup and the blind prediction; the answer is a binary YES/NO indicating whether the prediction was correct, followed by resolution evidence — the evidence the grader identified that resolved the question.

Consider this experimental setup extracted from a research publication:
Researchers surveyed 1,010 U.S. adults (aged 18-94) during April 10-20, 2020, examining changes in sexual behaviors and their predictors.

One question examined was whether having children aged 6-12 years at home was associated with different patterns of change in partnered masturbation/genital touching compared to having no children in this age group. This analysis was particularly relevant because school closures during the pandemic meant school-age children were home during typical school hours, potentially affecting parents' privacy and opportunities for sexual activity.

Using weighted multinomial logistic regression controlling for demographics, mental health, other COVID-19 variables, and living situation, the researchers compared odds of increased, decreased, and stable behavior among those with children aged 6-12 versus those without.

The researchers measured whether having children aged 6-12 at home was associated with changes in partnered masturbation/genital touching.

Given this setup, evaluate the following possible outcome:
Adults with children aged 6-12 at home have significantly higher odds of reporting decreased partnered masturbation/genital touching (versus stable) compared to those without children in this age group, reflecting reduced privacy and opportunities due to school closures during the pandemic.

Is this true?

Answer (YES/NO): NO